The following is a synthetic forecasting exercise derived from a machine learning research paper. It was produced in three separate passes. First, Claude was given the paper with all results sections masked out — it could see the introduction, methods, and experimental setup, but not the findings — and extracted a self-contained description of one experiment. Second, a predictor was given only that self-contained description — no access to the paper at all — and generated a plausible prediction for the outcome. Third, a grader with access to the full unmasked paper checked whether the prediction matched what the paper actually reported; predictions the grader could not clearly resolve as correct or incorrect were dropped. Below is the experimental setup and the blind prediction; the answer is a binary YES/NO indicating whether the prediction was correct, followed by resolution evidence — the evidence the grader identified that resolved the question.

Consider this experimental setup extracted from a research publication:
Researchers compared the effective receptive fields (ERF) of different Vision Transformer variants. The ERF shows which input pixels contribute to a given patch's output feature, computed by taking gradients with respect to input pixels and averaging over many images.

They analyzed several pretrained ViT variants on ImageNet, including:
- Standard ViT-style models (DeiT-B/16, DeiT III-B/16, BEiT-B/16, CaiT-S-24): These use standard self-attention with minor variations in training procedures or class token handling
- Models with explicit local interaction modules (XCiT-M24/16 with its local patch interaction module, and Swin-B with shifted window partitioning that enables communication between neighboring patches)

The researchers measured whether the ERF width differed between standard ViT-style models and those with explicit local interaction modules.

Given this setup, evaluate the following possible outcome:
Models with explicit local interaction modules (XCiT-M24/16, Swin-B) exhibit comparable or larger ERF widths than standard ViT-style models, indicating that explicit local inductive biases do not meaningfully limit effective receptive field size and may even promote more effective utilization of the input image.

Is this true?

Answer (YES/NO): YES